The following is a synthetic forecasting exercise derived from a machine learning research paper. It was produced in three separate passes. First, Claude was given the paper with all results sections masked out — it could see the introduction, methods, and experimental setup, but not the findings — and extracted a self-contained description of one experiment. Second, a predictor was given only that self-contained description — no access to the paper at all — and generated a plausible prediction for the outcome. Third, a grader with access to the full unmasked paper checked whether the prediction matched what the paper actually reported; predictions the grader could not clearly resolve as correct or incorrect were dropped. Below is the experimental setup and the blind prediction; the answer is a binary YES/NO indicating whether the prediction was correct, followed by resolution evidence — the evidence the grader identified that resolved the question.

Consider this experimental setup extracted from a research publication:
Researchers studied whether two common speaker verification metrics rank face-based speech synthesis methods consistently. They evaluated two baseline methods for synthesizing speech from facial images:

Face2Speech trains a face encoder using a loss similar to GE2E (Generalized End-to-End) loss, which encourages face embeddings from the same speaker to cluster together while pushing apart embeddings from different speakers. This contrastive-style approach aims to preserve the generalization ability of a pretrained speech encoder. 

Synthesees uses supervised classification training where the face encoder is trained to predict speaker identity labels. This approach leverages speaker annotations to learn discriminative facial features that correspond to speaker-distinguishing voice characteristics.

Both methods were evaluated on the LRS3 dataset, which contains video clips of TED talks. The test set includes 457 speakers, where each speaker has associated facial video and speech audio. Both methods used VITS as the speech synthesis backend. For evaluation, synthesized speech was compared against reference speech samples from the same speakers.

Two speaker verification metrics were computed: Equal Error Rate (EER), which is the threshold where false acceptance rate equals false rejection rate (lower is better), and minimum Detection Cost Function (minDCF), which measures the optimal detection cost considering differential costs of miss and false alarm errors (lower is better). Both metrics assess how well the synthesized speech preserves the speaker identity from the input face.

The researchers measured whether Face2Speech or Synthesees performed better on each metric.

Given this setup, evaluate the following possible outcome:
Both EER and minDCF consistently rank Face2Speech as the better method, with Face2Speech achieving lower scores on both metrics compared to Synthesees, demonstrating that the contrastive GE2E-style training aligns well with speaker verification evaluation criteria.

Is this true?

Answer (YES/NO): NO